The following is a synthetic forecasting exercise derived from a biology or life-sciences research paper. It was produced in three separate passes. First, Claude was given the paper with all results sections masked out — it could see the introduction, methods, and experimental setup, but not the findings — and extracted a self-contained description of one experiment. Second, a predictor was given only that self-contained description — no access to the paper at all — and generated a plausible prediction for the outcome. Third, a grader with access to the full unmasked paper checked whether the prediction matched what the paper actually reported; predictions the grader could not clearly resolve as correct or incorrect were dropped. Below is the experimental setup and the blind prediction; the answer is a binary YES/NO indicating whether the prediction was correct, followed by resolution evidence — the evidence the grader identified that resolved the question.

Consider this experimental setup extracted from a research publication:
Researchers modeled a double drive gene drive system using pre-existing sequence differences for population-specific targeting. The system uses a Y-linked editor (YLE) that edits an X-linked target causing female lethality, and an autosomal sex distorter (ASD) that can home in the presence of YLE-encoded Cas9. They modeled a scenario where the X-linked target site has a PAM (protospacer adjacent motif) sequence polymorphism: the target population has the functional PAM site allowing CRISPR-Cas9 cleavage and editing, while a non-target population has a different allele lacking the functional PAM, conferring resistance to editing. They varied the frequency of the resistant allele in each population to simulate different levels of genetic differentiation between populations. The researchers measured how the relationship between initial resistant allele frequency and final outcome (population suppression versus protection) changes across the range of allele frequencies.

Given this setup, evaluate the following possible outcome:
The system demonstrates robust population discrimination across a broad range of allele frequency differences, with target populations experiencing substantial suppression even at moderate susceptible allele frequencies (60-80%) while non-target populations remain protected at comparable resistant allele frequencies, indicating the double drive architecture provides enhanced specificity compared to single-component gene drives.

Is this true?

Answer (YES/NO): NO